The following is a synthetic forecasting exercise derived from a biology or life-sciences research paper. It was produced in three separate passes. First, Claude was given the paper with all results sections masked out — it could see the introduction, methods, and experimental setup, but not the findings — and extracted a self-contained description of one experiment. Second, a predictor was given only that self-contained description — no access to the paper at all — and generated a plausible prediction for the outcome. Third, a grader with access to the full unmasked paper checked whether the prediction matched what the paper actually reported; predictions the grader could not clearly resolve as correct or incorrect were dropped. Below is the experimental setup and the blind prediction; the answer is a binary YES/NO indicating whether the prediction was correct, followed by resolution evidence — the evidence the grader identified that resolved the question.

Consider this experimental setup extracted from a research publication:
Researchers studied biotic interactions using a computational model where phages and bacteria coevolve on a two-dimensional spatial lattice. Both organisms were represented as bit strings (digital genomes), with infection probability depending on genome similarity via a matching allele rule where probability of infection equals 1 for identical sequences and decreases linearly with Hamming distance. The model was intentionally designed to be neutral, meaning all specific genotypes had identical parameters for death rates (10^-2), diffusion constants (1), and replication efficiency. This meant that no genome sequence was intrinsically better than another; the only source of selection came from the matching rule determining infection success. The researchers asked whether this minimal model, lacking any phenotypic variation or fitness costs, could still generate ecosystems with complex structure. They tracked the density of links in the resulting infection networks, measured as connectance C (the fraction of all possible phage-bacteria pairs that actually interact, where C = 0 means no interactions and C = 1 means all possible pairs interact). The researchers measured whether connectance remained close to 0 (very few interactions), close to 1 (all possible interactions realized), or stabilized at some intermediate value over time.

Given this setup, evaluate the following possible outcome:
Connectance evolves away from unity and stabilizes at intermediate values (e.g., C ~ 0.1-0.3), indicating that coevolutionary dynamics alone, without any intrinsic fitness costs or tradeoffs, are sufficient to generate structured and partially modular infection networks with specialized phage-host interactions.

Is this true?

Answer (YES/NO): NO